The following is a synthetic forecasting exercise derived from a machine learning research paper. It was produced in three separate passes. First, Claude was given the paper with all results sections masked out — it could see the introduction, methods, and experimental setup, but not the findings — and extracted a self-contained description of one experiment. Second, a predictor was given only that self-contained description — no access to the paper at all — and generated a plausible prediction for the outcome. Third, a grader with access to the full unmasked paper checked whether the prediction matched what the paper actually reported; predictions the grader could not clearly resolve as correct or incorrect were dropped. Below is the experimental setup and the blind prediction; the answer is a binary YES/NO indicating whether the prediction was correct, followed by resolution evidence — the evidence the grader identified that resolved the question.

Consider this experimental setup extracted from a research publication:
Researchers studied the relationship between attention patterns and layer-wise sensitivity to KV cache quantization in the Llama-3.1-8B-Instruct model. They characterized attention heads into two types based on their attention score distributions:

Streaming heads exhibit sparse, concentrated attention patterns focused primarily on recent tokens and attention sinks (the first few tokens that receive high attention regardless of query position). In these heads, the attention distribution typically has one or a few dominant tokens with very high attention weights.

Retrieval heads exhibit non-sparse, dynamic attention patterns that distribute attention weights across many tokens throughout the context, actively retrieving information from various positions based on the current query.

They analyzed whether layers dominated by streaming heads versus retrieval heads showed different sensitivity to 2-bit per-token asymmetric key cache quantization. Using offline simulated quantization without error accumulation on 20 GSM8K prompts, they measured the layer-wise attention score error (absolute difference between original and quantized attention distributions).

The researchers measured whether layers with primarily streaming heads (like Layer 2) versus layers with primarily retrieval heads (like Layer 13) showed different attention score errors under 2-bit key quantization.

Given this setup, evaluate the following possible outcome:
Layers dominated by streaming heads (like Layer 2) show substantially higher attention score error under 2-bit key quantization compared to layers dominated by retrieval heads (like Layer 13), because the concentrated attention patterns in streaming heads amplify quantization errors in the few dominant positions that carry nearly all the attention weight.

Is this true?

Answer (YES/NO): NO